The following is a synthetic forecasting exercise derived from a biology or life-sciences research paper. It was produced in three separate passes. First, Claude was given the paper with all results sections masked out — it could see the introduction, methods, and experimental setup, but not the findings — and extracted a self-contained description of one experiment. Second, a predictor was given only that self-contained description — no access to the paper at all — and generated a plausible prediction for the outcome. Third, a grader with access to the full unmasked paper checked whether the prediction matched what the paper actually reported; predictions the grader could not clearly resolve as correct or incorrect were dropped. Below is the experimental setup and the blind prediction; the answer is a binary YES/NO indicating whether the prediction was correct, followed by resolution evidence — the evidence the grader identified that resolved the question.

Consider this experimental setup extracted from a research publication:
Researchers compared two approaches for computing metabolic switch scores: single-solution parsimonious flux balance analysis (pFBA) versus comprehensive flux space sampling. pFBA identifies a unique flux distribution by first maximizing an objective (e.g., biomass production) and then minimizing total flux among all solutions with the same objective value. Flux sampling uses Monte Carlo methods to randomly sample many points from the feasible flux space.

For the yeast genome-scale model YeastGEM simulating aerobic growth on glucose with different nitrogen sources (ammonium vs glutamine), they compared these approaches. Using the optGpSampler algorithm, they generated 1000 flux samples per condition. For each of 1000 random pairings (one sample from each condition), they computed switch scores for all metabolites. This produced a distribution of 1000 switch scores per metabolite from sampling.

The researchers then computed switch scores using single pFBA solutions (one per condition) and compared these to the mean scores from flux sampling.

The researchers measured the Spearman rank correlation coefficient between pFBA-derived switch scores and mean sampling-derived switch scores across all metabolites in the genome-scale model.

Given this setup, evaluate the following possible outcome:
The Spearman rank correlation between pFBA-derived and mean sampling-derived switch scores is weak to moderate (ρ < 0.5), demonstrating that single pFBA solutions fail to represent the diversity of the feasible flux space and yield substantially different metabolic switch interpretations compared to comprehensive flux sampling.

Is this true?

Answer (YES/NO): YES